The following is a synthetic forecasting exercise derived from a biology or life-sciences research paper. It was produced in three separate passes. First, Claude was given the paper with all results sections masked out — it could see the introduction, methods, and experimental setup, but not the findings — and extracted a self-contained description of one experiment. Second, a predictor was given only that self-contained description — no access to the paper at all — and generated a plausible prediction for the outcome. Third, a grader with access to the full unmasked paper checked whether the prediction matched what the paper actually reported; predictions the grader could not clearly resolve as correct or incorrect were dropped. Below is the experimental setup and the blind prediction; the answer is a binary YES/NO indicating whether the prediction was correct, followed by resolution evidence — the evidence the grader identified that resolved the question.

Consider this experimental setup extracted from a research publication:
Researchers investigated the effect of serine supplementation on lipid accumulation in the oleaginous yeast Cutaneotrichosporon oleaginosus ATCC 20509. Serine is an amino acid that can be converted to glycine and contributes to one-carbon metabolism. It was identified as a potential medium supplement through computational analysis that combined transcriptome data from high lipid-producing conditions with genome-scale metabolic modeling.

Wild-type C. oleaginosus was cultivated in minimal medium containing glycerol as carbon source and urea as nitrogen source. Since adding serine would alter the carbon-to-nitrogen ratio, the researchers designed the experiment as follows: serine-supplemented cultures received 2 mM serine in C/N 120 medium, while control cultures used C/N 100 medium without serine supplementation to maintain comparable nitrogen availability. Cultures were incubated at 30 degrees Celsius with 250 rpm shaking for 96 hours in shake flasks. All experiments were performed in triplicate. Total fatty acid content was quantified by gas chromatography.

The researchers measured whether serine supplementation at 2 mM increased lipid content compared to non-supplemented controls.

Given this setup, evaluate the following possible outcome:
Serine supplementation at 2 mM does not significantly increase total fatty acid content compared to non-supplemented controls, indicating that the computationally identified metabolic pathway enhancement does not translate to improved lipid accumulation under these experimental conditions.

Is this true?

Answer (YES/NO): YES